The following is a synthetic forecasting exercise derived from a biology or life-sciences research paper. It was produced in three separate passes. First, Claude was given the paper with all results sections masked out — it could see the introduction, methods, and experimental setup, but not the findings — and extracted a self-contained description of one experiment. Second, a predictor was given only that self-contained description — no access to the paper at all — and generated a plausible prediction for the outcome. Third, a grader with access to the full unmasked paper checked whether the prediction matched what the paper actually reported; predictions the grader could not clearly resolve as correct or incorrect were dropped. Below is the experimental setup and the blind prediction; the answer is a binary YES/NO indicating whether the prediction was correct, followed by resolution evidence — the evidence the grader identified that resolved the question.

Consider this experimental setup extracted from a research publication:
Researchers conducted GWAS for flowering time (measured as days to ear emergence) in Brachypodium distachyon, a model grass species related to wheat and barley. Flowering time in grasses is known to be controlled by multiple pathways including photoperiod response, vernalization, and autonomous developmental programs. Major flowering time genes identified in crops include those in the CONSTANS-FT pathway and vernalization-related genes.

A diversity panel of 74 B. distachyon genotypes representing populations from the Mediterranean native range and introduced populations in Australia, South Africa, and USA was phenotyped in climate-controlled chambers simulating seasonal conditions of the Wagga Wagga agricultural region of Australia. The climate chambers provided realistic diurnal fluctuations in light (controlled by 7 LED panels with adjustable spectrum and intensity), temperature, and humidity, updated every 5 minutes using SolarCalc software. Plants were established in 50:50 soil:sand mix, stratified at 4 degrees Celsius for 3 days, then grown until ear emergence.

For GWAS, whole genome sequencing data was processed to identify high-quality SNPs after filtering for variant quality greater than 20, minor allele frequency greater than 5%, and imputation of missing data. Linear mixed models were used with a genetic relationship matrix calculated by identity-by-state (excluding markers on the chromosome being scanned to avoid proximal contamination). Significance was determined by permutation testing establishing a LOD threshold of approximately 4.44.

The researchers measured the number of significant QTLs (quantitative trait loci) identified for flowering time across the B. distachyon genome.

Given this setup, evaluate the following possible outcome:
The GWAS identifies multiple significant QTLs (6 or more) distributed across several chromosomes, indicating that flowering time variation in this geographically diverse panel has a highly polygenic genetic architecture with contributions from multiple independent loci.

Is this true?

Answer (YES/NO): NO